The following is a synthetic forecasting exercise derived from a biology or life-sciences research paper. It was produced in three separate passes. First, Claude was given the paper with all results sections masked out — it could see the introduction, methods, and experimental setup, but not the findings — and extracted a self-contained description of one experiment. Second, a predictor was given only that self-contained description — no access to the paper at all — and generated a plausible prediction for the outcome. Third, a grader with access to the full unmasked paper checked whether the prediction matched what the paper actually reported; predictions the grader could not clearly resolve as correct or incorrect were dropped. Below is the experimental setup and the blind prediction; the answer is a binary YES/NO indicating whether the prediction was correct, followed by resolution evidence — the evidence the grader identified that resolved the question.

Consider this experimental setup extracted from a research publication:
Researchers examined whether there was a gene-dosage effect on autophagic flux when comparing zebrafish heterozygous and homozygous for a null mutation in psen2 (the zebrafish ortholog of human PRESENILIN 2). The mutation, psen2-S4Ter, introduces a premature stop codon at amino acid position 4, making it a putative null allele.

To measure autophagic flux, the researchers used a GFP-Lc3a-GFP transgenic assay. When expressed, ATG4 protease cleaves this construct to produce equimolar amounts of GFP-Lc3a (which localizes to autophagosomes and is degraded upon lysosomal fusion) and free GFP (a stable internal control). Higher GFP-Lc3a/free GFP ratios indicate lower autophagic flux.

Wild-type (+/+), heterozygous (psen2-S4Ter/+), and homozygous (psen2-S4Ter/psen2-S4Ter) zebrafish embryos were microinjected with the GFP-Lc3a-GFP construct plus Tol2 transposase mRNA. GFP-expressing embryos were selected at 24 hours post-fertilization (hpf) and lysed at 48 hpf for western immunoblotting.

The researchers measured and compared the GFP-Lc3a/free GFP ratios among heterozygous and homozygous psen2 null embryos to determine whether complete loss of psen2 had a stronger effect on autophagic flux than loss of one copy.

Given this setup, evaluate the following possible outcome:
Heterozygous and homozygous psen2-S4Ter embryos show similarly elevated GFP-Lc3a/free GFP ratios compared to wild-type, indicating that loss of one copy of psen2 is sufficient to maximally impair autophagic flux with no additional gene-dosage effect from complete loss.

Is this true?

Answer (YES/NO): NO